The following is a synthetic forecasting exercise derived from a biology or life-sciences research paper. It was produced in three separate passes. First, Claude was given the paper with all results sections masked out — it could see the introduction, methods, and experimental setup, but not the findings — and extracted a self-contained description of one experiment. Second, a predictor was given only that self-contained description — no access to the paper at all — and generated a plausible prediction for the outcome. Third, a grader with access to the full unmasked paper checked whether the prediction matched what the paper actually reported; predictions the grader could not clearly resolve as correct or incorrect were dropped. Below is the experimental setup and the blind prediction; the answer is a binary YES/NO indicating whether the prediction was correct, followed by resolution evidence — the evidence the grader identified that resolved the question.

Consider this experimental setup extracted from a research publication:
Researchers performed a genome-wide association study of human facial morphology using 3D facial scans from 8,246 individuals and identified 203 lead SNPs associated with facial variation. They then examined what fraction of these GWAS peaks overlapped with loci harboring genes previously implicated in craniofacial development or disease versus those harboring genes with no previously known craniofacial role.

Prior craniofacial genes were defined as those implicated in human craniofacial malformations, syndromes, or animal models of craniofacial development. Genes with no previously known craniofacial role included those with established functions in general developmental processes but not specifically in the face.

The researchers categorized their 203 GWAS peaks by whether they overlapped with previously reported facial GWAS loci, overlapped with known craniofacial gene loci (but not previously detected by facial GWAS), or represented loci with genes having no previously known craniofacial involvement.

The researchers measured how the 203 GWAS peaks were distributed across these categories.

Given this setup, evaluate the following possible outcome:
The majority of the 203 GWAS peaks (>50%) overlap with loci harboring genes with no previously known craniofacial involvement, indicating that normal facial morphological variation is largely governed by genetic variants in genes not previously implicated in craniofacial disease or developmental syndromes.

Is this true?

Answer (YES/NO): NO